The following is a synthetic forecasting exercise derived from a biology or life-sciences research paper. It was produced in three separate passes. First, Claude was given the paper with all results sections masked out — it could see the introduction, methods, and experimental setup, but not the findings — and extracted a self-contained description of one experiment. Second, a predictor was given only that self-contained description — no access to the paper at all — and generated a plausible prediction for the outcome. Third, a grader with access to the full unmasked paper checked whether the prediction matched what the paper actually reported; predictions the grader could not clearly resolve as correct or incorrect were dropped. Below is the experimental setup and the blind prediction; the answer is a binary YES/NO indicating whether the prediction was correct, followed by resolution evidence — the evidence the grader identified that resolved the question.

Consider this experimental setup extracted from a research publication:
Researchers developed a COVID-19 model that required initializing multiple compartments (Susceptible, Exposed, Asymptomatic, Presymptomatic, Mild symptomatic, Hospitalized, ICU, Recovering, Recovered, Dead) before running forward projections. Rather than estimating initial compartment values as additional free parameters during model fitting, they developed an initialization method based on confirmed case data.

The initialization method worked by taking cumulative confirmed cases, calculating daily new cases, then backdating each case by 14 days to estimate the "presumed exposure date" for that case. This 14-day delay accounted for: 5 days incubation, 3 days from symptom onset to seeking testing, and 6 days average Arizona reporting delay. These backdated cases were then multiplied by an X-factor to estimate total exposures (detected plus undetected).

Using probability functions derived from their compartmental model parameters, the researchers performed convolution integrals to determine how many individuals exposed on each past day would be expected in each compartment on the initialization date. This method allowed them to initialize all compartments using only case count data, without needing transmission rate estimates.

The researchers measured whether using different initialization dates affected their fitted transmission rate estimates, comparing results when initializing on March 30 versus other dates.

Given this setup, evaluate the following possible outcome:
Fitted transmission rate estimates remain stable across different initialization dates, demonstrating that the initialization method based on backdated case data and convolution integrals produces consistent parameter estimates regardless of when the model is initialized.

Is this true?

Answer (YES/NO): YES